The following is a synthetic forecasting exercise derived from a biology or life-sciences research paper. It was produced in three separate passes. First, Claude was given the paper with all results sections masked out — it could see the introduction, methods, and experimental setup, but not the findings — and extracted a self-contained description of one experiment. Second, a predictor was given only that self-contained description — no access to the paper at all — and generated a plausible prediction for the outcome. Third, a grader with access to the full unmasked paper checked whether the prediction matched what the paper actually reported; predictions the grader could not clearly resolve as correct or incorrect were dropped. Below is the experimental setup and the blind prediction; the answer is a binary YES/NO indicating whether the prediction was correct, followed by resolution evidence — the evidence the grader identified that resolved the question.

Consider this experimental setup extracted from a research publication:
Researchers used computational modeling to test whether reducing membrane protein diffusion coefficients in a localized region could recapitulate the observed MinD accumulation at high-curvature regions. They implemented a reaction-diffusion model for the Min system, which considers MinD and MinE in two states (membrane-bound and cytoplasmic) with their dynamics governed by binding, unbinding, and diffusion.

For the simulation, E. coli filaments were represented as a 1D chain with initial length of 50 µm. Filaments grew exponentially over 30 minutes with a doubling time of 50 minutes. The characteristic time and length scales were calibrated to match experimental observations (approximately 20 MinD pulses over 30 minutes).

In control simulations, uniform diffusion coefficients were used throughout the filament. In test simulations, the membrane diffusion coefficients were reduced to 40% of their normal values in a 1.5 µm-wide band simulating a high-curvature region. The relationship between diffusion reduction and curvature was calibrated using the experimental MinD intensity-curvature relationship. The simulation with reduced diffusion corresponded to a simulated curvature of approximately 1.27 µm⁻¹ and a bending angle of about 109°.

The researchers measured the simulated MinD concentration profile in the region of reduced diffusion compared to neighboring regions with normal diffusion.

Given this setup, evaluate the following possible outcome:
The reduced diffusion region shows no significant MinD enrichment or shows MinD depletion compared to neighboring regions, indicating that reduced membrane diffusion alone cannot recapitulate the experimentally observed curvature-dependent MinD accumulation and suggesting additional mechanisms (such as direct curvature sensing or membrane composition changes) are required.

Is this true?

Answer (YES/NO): NO